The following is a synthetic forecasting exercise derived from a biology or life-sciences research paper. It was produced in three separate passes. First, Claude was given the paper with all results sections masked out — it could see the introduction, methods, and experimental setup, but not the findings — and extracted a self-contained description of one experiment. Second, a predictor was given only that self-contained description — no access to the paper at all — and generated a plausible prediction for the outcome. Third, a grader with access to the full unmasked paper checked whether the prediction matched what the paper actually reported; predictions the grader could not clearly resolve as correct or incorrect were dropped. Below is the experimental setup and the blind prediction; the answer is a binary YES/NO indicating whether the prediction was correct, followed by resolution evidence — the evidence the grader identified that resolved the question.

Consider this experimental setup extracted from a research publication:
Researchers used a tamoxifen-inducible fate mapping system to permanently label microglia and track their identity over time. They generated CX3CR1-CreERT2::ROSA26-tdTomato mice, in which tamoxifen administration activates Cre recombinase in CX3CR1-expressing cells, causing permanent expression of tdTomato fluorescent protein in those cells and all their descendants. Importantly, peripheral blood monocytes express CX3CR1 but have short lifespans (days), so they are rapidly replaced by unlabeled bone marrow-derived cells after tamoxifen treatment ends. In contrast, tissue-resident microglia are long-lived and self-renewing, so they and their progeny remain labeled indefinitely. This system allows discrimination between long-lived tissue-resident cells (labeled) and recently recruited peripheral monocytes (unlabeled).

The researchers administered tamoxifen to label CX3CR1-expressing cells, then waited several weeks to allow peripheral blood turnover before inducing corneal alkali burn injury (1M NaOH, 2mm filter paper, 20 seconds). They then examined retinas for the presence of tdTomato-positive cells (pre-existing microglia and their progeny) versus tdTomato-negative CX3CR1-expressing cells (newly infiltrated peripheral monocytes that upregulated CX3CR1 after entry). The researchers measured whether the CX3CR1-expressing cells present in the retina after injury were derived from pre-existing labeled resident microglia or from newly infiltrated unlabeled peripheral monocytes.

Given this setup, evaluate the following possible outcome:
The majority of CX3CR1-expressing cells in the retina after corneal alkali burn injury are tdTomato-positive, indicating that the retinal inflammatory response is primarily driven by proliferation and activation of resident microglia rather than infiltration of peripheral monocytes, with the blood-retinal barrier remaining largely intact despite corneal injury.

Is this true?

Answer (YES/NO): NO